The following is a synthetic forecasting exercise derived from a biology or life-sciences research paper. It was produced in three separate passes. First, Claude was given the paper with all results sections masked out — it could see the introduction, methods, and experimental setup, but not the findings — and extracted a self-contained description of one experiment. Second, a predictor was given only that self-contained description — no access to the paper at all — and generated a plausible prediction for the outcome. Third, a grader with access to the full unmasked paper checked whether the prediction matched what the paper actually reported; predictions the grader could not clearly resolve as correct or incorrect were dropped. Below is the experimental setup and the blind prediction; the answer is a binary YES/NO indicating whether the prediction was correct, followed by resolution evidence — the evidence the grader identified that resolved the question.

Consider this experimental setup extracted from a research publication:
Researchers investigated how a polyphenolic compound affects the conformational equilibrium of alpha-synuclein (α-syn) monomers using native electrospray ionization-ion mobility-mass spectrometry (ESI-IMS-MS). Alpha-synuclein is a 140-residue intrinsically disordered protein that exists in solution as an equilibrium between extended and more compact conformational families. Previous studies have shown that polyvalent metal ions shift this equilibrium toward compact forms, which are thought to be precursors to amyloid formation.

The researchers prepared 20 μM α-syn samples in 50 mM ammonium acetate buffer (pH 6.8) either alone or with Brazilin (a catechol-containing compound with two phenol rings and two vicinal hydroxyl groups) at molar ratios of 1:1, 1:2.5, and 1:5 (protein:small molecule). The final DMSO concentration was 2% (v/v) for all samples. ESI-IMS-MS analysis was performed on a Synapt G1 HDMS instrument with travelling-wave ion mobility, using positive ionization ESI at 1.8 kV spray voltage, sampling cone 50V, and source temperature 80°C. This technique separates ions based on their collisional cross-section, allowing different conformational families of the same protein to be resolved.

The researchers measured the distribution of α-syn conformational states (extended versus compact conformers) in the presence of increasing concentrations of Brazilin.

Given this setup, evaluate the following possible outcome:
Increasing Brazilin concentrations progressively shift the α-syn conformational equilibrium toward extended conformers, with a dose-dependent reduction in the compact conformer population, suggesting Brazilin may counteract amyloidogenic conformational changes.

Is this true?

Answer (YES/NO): NO